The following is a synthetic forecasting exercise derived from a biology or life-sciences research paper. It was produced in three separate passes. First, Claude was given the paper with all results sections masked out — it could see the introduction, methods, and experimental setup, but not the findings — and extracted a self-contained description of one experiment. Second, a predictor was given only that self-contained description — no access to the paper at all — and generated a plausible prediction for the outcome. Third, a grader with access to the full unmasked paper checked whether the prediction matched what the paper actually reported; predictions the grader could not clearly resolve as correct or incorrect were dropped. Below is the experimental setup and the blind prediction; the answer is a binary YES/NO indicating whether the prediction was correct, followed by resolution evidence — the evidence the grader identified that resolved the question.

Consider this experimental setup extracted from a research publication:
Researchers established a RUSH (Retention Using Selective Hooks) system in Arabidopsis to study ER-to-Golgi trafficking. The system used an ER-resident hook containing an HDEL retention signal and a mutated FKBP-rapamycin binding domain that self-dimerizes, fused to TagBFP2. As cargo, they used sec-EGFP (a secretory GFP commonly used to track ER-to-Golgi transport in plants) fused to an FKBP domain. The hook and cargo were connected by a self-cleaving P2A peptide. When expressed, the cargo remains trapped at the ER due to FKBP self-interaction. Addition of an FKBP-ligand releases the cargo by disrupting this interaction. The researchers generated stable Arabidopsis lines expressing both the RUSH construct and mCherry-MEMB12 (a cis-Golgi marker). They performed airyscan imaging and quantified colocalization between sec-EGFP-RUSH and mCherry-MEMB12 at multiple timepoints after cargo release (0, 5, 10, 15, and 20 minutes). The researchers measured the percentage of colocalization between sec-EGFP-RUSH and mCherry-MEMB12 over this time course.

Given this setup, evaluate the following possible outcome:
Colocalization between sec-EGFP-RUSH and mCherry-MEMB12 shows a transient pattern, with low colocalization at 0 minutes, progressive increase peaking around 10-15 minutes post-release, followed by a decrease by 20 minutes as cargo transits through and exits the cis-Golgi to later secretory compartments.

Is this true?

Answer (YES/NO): NO